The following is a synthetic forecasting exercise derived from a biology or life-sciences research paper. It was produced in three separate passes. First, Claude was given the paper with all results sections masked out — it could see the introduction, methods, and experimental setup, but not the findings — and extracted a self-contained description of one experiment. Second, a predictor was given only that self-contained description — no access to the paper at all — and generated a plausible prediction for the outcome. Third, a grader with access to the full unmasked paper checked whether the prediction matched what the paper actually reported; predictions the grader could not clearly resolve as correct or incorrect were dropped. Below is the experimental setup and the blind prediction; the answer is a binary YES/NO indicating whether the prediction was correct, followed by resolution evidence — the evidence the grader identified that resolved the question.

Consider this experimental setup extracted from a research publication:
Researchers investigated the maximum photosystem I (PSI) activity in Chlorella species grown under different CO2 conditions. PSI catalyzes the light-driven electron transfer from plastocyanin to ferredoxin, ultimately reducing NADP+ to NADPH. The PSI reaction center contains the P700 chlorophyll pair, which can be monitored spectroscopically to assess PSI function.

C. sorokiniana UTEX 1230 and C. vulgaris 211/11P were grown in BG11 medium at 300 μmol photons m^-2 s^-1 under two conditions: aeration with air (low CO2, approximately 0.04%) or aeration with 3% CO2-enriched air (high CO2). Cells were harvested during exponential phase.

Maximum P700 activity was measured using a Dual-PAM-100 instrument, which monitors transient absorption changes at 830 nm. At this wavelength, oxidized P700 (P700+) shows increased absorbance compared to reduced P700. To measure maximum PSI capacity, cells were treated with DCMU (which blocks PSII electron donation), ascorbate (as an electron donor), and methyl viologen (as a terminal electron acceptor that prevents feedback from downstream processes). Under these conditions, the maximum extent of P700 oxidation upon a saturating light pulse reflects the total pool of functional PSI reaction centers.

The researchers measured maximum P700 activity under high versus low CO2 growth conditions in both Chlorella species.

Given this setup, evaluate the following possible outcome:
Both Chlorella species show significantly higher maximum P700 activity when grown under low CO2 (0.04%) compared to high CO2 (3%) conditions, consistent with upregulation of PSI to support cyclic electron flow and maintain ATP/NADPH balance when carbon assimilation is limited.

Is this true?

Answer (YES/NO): NO